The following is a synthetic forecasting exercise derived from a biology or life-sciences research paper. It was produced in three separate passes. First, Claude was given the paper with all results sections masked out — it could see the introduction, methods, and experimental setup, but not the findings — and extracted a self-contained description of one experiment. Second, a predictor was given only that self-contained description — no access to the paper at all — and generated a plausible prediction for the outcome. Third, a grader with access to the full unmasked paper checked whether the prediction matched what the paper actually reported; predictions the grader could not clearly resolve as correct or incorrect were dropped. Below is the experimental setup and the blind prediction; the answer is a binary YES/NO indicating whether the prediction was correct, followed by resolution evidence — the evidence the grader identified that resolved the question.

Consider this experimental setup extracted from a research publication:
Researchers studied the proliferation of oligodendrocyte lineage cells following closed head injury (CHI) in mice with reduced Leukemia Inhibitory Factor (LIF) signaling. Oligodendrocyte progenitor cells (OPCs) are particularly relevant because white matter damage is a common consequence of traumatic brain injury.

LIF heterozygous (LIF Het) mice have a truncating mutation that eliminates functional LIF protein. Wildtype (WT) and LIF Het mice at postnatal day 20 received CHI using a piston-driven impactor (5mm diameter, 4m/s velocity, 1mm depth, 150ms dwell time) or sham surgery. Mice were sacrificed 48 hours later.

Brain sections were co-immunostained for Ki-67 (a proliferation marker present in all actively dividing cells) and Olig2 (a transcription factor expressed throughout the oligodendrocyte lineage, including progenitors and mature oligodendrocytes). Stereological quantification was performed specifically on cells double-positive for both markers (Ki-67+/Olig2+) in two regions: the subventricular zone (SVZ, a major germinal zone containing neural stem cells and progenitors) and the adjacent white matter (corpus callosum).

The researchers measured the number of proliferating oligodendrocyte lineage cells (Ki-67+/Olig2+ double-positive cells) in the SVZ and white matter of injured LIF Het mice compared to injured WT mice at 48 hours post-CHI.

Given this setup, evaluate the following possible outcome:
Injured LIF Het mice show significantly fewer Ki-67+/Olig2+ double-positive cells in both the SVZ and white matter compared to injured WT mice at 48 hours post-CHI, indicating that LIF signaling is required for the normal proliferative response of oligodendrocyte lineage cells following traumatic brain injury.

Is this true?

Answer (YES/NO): NO